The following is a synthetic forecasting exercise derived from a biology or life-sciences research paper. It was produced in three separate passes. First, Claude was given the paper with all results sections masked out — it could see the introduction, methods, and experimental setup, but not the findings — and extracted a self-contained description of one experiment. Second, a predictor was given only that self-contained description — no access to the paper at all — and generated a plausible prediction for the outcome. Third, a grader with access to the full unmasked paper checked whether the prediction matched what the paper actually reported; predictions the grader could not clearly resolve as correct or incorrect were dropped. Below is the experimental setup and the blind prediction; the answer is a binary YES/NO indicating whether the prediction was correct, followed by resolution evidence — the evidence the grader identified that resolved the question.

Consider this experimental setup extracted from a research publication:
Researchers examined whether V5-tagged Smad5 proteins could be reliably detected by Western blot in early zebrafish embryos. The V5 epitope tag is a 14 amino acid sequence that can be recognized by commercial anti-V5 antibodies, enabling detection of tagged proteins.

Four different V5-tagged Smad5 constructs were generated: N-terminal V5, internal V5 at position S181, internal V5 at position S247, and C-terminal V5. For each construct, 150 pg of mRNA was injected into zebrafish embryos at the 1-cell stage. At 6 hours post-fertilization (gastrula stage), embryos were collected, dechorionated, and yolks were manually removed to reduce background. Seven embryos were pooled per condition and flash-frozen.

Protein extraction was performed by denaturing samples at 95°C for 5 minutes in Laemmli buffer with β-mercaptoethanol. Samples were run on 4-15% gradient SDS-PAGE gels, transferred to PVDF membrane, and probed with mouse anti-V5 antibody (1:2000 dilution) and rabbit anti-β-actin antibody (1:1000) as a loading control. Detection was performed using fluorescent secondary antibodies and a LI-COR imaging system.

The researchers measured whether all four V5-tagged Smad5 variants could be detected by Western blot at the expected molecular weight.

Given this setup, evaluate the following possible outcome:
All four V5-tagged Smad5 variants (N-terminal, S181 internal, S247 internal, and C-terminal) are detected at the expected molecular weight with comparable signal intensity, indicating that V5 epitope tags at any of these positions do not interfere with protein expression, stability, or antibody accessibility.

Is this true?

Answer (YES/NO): NO